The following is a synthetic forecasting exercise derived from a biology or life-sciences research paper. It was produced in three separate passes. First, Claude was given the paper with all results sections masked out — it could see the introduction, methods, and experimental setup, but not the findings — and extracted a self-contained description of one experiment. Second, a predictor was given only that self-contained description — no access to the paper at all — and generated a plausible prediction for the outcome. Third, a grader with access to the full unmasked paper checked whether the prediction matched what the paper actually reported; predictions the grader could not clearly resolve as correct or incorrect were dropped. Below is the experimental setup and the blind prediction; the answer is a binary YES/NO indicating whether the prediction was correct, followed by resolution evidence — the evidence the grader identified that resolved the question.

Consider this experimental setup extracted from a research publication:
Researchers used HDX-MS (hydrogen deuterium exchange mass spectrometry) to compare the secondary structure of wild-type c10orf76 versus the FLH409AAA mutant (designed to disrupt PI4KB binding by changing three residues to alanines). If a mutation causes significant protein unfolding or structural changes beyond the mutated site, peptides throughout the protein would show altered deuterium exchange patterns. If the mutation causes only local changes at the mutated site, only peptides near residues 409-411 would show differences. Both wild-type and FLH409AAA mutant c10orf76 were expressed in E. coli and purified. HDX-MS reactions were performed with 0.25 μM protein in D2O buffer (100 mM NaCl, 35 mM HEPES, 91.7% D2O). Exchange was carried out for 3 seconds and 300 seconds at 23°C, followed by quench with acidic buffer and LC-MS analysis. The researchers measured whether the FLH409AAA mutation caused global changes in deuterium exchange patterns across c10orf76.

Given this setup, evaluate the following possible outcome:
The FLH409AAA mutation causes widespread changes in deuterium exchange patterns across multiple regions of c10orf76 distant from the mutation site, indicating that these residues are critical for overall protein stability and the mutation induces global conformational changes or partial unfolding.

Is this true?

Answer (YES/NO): NO